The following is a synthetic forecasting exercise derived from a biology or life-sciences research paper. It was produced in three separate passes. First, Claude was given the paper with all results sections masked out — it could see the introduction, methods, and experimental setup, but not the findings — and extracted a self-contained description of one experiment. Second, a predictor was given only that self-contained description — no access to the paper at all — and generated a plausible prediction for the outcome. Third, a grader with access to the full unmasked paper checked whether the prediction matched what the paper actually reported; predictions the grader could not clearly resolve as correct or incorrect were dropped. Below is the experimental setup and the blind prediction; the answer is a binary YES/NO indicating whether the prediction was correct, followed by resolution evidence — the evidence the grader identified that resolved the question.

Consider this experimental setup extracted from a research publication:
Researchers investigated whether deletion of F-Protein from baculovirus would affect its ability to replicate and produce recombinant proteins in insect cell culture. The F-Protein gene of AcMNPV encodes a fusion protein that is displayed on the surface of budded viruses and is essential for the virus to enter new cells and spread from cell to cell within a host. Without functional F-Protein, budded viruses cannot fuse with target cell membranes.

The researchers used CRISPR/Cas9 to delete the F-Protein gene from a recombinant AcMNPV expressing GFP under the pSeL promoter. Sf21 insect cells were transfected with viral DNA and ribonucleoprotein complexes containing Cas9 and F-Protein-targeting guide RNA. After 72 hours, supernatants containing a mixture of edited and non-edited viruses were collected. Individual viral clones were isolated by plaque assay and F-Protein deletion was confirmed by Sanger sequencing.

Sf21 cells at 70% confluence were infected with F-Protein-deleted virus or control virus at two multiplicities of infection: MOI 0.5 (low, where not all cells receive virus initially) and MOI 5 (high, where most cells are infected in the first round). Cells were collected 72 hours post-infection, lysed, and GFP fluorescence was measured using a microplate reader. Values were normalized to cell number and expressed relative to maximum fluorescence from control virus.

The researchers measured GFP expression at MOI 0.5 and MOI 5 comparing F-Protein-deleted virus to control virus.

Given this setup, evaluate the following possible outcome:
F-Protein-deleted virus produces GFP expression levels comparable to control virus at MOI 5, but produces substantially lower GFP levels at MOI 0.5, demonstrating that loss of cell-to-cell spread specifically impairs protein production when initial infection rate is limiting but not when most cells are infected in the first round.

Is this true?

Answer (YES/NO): NO